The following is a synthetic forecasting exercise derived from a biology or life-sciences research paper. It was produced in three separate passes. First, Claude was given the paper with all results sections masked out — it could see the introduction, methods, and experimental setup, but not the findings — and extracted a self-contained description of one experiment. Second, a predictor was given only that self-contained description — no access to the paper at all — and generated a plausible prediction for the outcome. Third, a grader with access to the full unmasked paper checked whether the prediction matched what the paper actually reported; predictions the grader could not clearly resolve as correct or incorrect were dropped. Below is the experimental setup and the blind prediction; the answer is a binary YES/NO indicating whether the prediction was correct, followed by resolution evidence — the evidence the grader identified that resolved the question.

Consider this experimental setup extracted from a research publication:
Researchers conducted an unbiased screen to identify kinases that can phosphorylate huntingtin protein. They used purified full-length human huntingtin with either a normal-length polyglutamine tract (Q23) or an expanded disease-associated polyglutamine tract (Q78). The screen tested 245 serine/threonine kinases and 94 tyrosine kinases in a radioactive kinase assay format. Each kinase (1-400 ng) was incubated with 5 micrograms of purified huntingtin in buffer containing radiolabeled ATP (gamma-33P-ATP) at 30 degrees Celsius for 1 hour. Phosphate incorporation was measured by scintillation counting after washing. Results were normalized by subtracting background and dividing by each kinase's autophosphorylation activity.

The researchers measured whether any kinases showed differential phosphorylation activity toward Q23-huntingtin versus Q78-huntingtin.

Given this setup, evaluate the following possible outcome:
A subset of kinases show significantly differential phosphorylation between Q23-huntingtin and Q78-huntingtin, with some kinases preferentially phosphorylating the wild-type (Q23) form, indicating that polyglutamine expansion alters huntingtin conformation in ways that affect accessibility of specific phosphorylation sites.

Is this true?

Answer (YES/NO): NO